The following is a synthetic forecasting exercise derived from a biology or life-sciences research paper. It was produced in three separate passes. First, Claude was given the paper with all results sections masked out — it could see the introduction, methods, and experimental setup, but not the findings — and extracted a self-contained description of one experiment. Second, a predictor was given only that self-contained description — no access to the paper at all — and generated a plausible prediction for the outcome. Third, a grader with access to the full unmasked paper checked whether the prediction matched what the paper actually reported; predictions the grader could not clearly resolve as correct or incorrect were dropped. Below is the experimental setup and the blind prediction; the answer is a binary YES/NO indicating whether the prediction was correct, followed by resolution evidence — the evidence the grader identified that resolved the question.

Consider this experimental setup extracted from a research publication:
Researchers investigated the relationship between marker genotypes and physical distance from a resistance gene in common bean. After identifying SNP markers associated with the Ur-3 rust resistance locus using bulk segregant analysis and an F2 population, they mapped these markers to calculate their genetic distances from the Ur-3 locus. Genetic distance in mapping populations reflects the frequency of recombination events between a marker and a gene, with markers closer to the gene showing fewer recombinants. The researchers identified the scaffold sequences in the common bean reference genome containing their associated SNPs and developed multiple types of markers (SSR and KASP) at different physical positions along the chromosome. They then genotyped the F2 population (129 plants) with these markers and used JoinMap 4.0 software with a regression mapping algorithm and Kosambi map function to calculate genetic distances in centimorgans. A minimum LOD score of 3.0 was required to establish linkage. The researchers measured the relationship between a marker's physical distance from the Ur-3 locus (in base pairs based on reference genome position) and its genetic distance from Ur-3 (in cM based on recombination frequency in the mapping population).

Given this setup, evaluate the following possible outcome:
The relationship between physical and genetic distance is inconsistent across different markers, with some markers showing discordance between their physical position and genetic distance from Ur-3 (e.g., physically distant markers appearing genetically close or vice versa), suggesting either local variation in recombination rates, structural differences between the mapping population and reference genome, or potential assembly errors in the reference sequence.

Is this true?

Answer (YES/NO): NO